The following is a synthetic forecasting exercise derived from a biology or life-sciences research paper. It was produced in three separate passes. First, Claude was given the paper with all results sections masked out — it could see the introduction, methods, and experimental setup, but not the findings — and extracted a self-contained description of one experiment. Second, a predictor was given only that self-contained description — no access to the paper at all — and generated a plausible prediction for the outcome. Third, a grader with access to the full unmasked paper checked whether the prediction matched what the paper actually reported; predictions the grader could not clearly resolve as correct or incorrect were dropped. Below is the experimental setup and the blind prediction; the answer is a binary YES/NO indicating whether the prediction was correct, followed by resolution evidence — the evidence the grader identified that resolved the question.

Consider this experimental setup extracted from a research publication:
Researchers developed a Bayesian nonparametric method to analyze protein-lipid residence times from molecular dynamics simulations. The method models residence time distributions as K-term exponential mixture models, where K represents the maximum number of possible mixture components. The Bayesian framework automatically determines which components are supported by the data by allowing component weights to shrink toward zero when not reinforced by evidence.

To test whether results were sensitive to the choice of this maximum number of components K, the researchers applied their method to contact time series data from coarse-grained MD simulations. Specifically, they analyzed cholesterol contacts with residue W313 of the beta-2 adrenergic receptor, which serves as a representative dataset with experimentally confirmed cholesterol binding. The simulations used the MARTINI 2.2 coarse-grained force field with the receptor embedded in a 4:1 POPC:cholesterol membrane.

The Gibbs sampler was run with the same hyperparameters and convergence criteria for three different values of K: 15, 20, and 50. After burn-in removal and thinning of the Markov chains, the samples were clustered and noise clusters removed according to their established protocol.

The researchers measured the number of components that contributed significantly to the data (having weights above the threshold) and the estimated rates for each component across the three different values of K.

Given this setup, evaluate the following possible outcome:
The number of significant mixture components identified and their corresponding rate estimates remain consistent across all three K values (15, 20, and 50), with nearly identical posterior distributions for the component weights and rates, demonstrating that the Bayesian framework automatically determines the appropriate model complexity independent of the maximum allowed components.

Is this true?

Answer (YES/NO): YES